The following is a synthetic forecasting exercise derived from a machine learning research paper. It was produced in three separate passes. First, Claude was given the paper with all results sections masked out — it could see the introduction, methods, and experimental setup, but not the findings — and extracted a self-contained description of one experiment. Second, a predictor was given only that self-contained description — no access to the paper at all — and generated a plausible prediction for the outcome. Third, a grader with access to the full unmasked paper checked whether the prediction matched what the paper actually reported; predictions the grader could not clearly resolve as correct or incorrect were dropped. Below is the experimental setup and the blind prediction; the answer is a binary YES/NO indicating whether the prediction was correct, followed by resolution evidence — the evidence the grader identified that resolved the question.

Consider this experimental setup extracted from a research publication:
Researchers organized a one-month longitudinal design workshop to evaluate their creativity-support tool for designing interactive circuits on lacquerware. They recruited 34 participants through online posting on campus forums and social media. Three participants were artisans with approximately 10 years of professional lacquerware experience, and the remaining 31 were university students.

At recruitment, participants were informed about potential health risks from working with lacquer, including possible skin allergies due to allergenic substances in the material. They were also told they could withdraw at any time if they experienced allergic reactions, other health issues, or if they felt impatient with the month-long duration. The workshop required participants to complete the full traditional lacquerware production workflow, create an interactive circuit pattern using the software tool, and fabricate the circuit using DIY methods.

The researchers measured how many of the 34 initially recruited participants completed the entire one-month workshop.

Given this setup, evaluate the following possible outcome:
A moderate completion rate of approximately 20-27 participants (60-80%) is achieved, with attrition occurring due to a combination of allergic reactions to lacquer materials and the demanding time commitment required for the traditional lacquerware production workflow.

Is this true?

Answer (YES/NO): NO